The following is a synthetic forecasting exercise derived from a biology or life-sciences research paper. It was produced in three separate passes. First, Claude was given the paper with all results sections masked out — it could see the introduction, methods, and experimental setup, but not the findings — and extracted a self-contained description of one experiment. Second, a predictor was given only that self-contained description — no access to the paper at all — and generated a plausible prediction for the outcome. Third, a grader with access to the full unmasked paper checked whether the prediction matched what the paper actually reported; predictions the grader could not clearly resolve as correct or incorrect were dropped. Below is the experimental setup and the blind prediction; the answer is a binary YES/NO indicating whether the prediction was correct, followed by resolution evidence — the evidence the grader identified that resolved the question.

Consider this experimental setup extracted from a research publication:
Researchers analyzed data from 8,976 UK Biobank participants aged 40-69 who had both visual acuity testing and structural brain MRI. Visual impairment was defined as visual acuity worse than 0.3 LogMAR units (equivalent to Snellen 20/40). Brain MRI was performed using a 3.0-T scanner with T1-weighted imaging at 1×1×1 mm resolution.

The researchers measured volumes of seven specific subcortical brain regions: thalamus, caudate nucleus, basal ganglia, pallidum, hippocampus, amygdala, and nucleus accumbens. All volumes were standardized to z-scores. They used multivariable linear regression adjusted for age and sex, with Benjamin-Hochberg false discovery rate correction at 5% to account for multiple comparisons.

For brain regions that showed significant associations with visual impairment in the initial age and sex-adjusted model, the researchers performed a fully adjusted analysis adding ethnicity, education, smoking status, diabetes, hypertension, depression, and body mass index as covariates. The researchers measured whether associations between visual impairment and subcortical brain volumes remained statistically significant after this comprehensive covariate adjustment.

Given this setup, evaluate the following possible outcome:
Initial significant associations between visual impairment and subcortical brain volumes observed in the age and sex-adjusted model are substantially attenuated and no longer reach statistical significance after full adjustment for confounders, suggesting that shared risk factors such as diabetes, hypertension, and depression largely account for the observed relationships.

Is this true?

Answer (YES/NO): NO